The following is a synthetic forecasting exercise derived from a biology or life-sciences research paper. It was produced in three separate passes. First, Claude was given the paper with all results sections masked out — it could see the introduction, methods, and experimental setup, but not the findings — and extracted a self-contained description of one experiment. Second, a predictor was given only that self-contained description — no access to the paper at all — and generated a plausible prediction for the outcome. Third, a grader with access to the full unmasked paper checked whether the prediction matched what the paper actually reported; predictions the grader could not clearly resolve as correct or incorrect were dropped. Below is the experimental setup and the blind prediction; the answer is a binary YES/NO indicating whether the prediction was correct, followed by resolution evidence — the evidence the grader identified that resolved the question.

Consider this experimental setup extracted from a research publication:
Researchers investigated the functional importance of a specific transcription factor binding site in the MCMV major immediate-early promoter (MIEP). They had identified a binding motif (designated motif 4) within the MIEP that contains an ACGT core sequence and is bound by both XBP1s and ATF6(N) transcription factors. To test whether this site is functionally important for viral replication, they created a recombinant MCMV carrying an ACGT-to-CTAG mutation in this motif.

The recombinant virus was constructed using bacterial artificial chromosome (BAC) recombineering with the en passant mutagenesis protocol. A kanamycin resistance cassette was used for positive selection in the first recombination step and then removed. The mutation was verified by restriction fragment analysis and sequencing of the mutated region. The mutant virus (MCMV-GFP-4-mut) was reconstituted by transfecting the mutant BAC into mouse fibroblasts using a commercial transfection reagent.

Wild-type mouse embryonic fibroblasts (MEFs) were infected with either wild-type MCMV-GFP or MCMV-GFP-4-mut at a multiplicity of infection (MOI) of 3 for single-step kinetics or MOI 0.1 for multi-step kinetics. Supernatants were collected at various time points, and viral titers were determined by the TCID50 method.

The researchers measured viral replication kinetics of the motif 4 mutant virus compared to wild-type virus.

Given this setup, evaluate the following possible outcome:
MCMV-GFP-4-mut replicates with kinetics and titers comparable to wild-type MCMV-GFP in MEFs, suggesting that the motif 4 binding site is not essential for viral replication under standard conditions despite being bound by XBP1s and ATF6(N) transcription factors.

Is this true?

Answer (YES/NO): NO